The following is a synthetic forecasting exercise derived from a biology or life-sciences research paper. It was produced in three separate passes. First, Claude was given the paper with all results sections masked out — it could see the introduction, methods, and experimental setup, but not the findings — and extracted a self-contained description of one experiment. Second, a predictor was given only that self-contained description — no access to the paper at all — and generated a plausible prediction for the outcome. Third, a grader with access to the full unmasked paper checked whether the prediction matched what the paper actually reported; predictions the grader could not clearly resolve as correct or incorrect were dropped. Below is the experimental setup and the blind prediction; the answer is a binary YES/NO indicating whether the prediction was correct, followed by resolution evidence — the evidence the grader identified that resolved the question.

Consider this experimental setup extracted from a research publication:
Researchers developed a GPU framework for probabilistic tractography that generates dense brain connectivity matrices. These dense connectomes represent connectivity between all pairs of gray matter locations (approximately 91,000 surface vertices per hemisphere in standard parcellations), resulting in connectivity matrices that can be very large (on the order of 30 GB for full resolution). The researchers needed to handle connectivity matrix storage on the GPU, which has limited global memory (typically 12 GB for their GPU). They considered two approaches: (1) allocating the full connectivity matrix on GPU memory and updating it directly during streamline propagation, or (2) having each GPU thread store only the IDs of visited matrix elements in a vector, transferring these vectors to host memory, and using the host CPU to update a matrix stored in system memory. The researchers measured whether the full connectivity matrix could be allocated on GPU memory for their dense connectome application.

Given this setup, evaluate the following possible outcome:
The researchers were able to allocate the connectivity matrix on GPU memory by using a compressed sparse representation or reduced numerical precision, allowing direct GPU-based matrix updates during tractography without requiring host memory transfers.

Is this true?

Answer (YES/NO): NO